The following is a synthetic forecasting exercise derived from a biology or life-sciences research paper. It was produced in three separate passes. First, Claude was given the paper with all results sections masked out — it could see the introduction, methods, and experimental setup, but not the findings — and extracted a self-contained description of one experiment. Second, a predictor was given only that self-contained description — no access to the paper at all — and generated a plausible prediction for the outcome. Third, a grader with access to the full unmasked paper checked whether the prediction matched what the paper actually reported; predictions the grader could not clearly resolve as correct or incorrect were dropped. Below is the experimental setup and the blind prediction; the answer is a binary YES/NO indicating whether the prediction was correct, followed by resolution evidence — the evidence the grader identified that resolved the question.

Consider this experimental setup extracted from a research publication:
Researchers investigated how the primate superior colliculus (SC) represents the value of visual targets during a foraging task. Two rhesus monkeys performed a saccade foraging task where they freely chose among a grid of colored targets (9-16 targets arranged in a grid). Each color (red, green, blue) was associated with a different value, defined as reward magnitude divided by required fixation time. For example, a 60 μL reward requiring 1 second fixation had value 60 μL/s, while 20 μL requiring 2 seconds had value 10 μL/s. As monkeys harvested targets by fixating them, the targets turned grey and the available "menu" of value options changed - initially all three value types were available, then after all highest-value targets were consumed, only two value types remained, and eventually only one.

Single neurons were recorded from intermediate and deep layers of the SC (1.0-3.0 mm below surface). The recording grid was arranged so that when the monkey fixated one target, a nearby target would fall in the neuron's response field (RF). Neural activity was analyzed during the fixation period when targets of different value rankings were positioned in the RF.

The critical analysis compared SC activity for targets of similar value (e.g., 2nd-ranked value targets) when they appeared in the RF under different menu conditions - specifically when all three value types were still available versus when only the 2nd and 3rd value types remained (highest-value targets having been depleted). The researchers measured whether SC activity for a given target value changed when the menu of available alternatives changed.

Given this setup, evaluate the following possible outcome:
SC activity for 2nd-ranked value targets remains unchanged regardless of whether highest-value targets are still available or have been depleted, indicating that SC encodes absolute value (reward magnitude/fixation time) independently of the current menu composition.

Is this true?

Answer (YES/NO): NO